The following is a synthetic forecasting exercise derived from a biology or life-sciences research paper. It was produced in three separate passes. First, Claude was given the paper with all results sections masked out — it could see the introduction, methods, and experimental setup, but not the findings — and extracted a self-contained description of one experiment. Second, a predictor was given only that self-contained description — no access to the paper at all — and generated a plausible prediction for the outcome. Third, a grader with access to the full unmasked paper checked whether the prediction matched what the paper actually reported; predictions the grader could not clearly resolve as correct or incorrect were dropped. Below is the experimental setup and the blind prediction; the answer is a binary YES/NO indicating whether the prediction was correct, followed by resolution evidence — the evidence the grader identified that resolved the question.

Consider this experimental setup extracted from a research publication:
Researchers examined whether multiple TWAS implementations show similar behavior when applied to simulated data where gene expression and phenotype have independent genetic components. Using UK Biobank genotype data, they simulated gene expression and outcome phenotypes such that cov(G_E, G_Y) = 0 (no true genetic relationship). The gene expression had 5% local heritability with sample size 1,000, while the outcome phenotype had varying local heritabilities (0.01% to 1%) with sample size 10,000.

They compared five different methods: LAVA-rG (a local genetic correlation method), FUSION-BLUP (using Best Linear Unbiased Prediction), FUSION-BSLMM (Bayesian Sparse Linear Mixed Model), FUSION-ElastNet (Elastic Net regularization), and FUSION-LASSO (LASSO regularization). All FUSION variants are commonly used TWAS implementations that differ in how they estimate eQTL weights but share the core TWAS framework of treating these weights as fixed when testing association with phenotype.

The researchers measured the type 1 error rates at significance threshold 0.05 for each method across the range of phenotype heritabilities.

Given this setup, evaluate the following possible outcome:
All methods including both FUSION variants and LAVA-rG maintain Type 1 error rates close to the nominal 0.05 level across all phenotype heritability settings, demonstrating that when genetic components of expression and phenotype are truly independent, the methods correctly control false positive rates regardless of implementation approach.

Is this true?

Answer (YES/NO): NO